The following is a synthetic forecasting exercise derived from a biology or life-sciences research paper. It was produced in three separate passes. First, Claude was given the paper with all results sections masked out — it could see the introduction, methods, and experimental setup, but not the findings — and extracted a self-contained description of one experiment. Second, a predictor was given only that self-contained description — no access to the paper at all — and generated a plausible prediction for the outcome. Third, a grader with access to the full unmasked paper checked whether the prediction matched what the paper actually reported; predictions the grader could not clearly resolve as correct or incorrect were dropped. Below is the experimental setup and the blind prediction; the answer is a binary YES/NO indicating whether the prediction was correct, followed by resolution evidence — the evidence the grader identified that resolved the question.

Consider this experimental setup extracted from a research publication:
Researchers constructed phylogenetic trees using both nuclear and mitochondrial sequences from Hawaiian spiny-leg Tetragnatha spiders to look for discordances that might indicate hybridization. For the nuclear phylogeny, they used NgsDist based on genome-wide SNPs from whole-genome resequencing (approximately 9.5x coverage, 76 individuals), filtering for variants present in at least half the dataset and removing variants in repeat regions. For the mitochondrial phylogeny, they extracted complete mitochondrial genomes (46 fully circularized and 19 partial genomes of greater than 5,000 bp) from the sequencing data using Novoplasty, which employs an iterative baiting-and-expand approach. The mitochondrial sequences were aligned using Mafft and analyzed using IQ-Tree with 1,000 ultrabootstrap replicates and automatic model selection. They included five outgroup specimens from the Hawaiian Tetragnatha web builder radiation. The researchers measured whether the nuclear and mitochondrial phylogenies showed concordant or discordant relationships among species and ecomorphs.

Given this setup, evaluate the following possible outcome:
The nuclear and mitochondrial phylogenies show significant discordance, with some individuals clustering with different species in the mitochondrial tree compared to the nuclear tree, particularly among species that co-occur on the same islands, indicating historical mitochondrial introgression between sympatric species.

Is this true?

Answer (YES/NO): NO